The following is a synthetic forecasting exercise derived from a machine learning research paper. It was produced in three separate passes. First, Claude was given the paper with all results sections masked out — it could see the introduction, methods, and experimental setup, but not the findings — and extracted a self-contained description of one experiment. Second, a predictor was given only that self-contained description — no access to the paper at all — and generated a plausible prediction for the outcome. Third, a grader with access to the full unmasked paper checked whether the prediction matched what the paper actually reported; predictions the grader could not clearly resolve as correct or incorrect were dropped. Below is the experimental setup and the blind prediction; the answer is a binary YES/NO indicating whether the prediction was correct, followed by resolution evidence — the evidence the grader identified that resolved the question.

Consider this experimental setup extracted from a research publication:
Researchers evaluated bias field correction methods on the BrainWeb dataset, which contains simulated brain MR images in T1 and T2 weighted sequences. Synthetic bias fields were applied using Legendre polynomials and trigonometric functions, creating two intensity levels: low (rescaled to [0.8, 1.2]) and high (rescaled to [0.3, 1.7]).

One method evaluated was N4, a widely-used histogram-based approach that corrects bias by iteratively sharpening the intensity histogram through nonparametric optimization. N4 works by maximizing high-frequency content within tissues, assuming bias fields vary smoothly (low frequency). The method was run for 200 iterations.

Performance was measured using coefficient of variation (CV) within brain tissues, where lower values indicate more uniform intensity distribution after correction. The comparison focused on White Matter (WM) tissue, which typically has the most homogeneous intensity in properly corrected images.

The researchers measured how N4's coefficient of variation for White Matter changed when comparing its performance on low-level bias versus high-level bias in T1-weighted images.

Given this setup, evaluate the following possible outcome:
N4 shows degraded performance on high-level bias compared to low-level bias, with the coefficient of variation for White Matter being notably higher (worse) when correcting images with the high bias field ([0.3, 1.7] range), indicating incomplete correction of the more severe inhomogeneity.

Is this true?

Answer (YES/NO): YES